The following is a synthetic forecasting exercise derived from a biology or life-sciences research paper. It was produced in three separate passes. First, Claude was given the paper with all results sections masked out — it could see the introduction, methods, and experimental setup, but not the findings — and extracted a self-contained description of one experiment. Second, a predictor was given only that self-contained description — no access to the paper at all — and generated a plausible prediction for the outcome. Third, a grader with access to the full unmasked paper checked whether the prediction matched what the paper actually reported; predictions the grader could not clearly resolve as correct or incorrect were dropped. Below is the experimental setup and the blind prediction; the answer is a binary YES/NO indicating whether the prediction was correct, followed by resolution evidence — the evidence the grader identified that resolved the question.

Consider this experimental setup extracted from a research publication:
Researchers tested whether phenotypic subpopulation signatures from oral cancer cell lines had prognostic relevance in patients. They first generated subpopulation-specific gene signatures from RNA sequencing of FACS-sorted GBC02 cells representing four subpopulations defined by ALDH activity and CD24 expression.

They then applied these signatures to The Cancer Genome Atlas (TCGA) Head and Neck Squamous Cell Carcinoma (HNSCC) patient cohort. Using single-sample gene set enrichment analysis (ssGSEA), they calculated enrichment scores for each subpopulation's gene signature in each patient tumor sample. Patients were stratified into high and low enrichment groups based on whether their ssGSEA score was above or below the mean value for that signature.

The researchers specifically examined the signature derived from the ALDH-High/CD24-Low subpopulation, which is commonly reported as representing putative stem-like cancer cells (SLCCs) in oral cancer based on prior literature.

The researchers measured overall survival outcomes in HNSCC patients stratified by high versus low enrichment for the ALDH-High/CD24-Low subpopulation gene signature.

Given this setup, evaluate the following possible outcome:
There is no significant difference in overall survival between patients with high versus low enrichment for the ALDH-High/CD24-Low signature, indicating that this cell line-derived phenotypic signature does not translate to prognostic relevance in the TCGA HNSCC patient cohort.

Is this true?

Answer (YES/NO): NO